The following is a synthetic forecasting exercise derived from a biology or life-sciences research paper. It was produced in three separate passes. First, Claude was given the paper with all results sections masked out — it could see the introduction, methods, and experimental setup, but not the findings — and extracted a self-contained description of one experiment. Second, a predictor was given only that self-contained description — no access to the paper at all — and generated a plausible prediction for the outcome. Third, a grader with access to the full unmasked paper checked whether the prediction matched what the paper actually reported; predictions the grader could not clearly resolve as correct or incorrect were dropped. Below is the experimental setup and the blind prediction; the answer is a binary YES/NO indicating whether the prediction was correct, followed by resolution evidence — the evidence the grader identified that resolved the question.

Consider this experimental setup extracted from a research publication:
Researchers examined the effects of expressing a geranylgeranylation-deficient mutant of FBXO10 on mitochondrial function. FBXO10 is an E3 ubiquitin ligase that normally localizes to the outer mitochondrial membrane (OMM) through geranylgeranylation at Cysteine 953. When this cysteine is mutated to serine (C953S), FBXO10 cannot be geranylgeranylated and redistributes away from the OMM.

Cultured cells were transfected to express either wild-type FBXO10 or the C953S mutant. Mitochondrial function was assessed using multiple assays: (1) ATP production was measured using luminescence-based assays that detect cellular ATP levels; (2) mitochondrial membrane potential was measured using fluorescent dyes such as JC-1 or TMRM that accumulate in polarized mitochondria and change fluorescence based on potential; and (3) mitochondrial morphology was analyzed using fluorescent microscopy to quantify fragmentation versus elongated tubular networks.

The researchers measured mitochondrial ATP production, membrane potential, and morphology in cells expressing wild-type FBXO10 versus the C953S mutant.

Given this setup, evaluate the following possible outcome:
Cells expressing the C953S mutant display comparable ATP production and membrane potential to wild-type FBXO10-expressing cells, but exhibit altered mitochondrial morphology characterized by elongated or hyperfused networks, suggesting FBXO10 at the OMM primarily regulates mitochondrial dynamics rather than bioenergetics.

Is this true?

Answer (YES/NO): NO